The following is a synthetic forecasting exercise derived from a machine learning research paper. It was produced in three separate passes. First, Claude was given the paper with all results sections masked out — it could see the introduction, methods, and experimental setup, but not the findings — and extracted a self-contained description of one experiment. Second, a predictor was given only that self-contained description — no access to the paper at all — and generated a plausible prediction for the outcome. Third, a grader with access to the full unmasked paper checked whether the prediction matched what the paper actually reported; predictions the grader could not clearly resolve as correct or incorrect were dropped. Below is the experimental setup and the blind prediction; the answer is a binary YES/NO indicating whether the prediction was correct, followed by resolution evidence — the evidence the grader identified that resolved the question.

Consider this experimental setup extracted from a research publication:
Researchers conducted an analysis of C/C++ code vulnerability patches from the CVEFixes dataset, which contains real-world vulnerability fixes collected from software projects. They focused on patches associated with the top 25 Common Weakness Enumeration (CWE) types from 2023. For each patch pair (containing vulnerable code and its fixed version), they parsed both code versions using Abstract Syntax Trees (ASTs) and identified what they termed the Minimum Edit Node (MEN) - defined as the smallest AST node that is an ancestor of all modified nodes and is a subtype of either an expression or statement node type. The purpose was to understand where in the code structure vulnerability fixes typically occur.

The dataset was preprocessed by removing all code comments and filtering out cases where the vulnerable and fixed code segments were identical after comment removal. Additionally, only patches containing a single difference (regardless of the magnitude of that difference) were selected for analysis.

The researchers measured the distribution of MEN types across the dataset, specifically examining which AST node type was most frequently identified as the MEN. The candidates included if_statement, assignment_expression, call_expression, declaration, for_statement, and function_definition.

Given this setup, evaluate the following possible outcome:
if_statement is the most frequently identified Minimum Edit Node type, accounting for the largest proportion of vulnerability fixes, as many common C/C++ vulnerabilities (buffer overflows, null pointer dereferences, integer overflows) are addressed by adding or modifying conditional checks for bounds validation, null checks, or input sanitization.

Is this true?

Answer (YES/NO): YES